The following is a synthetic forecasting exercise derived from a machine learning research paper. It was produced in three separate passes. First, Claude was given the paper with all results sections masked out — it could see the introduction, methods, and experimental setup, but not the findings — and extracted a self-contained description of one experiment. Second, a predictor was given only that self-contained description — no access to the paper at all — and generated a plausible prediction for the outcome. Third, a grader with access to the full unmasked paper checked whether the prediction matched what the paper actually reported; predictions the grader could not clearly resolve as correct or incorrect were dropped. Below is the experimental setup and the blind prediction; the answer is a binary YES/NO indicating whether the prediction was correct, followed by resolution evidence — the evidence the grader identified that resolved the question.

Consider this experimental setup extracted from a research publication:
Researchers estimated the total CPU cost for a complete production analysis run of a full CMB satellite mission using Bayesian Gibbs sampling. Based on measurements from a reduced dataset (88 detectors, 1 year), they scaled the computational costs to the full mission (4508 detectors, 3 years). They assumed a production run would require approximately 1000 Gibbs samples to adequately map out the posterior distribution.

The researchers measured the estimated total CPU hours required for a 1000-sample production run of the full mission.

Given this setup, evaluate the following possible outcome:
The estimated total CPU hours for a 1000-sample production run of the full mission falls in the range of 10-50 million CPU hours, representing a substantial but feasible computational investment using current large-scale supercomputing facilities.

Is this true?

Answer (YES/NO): NO